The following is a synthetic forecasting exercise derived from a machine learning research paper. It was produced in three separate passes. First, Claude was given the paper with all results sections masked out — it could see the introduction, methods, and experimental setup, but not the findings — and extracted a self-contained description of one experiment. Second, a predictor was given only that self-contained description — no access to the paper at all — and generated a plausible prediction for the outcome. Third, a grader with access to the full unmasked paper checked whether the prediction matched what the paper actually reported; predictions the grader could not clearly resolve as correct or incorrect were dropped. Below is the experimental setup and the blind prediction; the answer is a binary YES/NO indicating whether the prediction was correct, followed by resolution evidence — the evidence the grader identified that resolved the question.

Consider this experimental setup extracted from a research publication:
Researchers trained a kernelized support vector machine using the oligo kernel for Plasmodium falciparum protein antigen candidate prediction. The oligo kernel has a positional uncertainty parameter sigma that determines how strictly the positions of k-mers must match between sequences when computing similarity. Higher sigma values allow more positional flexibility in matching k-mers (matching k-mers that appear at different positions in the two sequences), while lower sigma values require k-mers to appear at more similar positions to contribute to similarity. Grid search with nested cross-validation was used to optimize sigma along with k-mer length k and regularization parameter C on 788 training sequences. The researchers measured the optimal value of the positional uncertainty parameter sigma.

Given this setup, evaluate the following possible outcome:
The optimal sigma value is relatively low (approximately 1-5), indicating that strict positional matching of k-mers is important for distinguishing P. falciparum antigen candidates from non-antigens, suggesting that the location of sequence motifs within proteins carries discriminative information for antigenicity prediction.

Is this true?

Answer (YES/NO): NO